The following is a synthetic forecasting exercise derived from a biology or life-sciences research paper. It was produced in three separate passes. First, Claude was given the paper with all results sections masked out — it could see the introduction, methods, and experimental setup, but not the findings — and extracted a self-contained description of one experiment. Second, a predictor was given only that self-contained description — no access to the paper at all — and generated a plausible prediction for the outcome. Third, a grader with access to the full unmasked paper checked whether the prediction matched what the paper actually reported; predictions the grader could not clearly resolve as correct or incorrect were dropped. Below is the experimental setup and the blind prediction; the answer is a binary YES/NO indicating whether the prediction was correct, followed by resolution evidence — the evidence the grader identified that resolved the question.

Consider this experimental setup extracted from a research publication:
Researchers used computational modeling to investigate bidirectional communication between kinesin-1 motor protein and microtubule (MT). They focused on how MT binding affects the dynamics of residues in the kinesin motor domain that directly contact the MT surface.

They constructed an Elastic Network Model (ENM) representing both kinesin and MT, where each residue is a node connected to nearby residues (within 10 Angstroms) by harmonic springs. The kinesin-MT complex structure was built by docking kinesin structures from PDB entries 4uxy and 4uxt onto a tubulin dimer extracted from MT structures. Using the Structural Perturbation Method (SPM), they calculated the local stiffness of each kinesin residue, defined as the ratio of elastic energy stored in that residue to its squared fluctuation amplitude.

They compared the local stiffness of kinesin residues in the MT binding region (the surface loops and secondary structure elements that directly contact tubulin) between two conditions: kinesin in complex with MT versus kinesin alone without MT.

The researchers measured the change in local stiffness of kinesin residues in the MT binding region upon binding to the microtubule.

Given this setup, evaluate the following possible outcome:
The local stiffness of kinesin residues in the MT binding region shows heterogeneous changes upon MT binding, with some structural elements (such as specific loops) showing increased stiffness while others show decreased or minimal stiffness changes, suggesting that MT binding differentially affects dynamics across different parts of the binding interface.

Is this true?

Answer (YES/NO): NO